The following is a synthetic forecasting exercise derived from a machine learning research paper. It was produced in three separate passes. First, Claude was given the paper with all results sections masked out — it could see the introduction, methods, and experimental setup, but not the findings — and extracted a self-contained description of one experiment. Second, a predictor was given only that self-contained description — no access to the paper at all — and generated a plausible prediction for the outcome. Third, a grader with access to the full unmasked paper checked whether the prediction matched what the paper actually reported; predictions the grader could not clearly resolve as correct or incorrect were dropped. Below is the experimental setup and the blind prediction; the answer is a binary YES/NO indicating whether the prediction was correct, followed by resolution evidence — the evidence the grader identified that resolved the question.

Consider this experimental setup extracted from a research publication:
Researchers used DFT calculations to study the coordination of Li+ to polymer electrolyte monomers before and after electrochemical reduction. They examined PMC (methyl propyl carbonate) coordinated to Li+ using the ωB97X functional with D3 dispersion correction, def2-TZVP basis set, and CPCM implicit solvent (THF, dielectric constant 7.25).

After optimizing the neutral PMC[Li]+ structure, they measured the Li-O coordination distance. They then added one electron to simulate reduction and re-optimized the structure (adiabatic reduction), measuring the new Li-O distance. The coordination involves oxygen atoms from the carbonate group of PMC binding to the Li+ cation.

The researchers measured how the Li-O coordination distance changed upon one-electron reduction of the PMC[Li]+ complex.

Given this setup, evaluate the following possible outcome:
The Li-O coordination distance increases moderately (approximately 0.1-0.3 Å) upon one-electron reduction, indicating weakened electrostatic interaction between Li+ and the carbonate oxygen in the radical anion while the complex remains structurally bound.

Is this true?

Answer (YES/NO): YES